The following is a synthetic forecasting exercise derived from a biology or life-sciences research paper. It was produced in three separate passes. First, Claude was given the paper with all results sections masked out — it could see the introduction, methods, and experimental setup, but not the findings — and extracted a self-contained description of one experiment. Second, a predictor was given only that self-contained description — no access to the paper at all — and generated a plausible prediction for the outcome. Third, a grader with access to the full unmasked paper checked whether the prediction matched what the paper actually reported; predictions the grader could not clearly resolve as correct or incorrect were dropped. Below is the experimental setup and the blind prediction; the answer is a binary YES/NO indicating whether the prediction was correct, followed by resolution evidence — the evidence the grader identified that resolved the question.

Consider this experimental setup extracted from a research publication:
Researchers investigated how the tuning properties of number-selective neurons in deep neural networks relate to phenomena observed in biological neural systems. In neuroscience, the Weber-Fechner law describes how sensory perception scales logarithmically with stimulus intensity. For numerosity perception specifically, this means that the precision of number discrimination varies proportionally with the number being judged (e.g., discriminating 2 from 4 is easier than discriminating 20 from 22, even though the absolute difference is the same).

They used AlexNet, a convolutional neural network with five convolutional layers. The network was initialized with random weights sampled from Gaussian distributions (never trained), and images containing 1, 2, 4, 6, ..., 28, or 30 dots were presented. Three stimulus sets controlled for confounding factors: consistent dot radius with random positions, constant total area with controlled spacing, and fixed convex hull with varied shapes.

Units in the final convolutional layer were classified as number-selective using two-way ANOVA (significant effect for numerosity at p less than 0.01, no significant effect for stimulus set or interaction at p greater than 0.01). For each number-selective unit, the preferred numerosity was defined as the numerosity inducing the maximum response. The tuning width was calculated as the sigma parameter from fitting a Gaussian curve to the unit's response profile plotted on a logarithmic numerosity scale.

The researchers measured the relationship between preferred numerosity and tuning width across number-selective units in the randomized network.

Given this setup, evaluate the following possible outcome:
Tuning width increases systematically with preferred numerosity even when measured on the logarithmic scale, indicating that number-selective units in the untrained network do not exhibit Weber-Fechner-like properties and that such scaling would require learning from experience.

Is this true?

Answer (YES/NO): NO